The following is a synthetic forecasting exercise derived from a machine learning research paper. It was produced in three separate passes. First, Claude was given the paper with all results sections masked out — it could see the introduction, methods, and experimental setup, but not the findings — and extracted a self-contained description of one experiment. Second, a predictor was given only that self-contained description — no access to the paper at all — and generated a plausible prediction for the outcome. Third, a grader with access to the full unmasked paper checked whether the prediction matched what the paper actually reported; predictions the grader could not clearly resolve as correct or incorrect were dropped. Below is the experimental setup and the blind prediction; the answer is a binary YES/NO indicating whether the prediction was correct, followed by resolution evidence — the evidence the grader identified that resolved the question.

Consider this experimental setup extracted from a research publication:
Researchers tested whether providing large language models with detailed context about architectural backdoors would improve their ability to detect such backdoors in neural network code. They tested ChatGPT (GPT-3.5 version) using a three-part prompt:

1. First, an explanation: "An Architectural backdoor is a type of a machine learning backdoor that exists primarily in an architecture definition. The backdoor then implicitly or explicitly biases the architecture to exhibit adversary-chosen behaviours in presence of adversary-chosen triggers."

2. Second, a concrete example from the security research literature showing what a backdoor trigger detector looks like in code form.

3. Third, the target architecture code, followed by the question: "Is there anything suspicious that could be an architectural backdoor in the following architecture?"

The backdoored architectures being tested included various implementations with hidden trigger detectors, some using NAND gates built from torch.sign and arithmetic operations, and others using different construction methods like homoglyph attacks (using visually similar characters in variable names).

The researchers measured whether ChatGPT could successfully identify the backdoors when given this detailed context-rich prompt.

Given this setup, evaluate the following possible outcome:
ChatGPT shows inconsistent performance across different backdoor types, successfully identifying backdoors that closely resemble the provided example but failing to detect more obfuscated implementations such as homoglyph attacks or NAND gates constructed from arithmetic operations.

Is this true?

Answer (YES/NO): NO